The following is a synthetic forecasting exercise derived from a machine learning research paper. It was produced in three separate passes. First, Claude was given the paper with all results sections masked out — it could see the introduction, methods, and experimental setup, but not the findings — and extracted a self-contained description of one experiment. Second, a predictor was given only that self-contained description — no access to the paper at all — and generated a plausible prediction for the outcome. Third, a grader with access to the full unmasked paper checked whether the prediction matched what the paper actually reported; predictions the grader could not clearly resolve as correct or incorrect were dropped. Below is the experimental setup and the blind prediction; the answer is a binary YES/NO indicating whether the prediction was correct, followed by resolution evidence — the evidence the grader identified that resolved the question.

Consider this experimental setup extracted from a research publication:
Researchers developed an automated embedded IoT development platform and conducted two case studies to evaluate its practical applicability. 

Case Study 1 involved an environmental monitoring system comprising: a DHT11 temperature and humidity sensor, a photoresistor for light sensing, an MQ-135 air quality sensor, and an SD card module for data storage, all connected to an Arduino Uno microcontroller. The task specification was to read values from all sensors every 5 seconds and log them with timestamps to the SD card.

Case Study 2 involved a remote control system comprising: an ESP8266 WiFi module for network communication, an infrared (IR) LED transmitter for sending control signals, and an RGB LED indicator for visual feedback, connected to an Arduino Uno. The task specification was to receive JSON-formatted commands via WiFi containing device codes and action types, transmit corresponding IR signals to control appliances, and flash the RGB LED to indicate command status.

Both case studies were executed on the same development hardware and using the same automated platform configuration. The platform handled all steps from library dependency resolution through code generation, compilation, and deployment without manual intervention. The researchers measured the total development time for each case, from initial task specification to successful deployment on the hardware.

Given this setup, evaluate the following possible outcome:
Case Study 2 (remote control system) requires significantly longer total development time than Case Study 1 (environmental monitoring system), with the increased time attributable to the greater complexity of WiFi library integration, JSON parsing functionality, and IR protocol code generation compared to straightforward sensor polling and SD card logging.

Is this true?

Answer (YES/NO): NO